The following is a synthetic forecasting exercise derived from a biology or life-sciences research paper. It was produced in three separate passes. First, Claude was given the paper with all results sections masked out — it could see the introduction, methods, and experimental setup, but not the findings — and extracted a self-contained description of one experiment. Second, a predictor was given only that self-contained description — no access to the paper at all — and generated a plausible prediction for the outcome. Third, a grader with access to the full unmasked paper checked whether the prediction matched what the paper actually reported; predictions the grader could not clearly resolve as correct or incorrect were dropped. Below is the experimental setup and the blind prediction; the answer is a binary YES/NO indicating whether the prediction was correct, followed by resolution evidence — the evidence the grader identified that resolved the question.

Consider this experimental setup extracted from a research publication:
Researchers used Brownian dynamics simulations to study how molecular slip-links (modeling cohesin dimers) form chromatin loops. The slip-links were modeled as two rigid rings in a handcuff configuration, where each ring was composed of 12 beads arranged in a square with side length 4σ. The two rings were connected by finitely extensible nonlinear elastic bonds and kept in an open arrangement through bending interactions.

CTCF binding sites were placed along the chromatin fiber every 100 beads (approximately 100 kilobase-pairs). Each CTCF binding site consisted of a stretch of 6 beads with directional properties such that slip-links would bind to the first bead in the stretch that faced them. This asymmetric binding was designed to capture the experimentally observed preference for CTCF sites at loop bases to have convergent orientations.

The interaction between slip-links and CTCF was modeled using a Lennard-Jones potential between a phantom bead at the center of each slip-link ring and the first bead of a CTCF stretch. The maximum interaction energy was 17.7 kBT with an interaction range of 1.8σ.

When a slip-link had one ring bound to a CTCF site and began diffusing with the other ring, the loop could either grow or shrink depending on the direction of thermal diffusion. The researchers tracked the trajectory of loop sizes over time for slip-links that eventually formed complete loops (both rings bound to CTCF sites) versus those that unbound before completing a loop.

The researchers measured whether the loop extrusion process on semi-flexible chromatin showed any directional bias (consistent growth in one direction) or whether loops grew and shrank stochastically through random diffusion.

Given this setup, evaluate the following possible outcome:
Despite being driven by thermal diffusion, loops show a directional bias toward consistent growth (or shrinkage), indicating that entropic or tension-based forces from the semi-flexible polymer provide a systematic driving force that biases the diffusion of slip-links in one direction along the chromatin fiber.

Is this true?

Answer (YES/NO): NO